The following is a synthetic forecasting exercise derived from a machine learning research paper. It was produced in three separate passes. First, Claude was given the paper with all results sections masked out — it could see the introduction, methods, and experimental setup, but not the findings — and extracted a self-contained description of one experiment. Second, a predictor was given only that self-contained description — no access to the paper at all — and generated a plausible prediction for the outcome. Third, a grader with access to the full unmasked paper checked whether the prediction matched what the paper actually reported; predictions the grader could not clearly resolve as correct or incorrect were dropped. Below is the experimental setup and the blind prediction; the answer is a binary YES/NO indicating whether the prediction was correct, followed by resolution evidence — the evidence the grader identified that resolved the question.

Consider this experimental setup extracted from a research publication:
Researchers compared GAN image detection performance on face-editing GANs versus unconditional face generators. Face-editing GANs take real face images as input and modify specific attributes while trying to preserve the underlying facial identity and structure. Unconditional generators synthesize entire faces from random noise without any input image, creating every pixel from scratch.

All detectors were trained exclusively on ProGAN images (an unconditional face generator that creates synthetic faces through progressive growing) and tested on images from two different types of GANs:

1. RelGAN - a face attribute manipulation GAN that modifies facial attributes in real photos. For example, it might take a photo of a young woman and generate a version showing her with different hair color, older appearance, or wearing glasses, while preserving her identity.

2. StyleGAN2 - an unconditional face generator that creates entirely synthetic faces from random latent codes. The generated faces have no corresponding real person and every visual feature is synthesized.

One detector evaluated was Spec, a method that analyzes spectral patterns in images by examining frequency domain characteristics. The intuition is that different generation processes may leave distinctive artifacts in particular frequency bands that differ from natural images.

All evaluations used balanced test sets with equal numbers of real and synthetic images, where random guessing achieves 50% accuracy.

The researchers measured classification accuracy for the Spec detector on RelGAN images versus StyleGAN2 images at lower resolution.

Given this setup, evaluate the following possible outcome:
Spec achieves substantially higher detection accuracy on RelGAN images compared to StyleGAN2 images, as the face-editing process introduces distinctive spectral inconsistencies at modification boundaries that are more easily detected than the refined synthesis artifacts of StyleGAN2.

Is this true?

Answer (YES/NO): YES